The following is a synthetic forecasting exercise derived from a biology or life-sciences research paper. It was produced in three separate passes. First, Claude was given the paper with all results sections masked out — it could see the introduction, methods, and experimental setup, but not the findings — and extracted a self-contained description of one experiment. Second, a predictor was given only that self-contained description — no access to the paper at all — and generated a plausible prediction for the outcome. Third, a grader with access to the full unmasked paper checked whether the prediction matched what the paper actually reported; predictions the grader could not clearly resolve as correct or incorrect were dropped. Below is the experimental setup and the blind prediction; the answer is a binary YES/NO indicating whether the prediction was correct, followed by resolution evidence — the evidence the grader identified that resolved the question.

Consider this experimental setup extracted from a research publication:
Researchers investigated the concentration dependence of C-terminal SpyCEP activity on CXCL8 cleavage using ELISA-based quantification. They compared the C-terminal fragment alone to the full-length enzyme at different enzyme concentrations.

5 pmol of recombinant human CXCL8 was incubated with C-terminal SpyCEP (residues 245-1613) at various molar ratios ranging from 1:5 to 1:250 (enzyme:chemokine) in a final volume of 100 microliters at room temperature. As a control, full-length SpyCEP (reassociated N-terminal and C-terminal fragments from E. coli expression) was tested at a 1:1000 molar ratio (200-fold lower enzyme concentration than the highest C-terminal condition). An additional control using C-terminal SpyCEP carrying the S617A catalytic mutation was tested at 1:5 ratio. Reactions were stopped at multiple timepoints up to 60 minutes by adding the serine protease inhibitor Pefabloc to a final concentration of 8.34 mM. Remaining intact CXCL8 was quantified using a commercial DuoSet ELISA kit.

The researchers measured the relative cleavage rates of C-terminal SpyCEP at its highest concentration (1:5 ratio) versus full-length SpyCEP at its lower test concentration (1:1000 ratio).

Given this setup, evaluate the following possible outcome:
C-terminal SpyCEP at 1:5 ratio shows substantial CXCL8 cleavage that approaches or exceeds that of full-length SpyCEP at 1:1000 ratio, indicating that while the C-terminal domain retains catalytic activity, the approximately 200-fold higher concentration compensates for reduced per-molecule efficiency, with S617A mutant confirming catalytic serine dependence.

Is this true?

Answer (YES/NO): NO